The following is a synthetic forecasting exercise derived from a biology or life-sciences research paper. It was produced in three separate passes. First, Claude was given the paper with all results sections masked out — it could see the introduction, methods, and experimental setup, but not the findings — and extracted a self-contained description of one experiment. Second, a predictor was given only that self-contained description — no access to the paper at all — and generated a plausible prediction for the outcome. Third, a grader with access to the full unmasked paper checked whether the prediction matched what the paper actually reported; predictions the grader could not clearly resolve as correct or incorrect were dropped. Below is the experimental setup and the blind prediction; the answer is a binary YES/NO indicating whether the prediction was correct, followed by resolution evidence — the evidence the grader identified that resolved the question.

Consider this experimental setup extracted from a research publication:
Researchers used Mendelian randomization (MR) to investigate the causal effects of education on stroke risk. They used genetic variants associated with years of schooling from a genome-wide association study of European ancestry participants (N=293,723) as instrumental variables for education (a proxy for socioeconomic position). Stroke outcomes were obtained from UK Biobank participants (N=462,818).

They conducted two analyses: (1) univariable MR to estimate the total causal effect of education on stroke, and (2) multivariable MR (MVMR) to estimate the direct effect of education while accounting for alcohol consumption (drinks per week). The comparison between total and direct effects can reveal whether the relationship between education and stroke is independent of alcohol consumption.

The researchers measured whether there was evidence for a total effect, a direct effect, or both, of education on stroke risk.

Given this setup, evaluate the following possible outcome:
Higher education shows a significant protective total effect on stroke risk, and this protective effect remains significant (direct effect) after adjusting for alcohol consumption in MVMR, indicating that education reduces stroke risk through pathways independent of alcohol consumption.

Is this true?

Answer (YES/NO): NO